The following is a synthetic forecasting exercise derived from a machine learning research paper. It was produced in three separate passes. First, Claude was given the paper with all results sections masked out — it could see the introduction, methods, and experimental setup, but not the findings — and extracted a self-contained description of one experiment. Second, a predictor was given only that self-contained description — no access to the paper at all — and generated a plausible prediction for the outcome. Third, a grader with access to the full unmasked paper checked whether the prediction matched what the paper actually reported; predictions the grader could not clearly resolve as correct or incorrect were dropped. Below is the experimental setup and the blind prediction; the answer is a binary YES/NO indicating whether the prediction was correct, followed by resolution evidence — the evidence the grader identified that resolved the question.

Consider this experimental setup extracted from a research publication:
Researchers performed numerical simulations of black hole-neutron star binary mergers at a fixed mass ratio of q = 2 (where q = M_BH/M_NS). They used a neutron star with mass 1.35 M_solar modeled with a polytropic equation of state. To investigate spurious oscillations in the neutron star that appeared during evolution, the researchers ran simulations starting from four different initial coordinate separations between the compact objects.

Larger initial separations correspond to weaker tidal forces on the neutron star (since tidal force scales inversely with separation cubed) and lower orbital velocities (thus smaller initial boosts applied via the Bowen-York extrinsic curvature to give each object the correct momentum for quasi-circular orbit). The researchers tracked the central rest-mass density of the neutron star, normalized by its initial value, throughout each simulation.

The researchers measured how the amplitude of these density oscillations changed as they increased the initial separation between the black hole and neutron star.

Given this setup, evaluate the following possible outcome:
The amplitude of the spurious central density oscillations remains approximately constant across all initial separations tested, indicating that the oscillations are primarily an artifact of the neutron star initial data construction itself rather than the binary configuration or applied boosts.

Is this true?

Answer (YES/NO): NO